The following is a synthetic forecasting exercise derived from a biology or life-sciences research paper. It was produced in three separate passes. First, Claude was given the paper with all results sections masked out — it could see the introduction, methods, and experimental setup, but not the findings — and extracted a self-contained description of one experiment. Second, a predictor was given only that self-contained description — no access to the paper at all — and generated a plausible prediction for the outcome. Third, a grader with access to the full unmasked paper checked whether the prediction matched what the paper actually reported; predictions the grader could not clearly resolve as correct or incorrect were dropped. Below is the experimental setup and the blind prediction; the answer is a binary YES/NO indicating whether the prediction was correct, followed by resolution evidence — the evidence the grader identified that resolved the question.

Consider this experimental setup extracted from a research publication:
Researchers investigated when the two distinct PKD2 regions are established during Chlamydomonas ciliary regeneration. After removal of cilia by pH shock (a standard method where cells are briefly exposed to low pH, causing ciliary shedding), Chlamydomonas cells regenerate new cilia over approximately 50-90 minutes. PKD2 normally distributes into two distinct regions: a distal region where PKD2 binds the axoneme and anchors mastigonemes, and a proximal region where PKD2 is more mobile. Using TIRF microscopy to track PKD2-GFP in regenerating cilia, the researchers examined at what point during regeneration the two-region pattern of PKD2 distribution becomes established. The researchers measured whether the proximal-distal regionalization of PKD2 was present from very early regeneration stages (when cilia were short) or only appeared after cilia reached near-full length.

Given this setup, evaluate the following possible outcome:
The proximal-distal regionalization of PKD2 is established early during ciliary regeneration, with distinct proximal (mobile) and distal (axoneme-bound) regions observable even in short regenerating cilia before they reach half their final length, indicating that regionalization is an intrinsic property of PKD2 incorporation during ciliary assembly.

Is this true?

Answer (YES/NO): YES